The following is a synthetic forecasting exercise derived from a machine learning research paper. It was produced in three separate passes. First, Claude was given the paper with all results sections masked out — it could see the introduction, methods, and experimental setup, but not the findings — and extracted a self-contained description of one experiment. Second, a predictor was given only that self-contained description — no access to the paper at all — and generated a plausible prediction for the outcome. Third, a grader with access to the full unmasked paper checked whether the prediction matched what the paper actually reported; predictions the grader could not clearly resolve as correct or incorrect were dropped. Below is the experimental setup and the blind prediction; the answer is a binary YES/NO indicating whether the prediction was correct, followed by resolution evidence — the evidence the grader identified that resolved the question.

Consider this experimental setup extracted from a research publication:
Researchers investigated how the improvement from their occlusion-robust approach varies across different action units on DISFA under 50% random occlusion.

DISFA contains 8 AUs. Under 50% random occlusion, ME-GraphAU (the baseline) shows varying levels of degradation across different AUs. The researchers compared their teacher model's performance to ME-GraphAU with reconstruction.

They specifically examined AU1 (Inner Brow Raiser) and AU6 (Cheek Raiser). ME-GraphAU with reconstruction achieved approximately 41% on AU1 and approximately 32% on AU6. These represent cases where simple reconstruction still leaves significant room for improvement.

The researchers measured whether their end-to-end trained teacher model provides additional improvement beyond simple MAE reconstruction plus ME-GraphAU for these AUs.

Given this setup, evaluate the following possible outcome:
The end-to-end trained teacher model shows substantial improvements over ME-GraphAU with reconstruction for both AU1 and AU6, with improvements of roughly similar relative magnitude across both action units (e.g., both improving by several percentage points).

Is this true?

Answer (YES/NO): NO